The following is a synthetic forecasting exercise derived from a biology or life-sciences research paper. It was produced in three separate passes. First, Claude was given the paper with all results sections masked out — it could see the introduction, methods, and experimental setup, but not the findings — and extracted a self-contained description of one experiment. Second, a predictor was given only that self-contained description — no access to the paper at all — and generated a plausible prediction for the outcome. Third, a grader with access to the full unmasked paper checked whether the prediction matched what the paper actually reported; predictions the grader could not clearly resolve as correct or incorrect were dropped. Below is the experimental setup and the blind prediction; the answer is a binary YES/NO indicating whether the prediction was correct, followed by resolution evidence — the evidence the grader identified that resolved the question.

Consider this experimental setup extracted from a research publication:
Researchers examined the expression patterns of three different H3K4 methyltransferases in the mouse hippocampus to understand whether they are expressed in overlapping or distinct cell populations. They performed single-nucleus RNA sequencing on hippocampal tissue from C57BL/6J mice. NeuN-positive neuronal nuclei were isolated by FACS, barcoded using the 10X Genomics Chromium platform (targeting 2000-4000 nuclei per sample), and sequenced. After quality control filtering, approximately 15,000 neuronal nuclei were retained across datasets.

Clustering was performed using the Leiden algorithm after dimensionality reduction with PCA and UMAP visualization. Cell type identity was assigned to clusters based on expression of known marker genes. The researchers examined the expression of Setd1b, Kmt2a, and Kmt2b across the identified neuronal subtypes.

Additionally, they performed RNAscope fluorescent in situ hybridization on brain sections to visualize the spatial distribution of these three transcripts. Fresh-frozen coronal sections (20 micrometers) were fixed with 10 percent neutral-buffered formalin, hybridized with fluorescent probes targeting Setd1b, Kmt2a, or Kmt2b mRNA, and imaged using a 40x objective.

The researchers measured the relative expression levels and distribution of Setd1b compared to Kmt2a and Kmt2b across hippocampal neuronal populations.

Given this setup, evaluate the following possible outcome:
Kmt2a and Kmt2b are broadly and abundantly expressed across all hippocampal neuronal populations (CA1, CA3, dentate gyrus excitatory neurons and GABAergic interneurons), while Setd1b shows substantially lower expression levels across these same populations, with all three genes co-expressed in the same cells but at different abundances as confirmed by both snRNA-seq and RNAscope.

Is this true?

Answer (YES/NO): NO